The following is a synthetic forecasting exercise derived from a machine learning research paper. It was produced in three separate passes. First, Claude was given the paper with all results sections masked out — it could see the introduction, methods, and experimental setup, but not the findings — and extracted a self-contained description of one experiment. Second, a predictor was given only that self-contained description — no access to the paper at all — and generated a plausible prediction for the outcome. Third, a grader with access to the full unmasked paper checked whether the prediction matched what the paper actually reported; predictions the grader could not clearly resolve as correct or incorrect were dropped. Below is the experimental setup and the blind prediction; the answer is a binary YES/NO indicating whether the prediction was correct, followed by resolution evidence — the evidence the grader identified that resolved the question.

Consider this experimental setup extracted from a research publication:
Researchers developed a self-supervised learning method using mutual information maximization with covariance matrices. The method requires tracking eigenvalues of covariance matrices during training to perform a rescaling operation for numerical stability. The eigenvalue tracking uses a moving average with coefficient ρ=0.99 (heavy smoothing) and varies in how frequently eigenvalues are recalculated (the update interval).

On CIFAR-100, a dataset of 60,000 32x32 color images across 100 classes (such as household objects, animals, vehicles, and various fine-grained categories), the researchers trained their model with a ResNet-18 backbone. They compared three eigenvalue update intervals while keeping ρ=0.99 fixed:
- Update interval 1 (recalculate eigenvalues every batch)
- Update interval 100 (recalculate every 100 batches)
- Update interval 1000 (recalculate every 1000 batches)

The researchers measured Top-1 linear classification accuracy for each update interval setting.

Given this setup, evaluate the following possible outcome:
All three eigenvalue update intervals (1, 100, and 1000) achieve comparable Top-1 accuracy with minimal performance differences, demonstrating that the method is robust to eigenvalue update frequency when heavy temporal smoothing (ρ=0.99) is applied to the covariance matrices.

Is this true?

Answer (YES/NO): YES